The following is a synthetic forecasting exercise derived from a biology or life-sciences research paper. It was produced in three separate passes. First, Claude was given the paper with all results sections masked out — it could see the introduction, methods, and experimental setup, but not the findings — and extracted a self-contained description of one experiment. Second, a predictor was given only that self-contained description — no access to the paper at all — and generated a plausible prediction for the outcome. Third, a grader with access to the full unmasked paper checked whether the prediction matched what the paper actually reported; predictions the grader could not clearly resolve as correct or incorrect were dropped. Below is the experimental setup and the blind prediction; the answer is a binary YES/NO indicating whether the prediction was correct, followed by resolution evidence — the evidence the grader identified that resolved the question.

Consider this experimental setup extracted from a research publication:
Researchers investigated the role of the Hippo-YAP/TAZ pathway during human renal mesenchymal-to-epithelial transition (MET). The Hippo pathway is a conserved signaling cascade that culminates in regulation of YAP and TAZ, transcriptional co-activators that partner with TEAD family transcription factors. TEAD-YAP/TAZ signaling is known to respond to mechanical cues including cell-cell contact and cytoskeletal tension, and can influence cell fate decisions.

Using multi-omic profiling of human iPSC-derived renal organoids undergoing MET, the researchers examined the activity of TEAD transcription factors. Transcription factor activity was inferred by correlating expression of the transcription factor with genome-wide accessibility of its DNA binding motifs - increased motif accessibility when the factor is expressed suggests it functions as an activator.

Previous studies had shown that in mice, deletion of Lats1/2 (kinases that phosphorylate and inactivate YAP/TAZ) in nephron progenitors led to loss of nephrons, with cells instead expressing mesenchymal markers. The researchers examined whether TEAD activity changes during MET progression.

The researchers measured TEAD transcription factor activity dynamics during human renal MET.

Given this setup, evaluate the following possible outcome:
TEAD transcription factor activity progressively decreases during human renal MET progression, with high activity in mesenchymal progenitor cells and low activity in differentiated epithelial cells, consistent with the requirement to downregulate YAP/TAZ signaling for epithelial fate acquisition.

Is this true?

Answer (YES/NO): NO